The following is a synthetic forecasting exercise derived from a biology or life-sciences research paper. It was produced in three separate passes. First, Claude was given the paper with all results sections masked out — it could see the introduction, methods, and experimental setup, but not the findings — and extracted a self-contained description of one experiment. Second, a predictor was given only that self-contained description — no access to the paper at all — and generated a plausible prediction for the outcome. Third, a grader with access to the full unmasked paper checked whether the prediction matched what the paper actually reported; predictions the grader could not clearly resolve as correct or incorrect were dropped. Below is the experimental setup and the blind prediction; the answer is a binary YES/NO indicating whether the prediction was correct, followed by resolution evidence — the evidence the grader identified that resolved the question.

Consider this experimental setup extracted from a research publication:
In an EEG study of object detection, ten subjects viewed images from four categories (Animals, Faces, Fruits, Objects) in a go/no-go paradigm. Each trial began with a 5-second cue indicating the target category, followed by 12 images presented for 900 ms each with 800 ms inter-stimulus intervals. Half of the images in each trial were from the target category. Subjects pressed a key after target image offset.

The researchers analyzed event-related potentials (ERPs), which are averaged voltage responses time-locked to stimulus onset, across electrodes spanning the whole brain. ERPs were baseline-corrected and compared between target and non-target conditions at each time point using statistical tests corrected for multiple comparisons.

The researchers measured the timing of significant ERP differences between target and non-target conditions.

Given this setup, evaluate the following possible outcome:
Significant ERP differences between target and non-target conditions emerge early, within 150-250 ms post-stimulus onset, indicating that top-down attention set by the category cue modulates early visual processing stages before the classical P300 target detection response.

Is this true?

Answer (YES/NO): NO